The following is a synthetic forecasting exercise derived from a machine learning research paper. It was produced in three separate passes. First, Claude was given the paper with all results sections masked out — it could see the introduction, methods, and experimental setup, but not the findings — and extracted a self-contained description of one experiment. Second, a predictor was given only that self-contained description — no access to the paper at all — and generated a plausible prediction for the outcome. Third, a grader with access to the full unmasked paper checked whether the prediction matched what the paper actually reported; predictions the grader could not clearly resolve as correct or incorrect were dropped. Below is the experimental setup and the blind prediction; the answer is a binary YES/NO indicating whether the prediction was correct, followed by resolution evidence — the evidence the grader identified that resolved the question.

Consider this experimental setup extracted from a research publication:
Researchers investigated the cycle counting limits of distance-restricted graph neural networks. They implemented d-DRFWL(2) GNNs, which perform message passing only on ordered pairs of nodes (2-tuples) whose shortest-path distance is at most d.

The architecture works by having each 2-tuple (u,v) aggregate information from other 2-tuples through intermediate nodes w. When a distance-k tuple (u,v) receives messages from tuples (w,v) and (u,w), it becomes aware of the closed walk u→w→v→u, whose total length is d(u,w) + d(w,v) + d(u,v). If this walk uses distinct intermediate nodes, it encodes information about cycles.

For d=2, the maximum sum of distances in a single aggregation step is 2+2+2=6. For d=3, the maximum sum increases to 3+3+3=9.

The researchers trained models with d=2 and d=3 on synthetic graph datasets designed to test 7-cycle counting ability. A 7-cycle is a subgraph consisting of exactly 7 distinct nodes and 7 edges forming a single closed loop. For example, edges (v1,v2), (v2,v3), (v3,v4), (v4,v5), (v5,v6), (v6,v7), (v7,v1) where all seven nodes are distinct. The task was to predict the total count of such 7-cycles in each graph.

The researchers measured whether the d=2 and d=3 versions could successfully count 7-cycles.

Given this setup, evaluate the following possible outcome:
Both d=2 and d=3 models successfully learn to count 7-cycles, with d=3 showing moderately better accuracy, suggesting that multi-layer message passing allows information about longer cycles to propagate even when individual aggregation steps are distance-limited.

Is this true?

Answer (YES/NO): NO